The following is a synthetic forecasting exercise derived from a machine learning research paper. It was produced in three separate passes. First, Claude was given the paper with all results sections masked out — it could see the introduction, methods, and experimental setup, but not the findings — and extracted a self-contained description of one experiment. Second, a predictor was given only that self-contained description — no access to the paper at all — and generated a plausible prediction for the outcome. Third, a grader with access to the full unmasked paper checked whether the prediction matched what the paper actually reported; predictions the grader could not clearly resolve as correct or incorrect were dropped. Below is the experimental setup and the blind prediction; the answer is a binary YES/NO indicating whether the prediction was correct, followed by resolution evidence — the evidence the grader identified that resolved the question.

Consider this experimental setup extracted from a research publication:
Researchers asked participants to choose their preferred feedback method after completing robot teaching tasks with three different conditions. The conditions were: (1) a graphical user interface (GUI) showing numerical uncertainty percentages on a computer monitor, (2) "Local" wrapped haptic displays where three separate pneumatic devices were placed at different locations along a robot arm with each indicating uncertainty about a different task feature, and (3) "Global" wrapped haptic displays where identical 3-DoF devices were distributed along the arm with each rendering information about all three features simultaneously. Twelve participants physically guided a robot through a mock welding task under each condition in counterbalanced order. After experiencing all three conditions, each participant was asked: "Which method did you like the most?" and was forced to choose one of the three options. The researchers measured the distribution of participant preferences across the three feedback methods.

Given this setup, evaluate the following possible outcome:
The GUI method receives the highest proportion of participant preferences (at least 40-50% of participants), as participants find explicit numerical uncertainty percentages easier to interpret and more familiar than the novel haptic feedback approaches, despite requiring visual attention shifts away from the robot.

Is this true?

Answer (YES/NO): NO